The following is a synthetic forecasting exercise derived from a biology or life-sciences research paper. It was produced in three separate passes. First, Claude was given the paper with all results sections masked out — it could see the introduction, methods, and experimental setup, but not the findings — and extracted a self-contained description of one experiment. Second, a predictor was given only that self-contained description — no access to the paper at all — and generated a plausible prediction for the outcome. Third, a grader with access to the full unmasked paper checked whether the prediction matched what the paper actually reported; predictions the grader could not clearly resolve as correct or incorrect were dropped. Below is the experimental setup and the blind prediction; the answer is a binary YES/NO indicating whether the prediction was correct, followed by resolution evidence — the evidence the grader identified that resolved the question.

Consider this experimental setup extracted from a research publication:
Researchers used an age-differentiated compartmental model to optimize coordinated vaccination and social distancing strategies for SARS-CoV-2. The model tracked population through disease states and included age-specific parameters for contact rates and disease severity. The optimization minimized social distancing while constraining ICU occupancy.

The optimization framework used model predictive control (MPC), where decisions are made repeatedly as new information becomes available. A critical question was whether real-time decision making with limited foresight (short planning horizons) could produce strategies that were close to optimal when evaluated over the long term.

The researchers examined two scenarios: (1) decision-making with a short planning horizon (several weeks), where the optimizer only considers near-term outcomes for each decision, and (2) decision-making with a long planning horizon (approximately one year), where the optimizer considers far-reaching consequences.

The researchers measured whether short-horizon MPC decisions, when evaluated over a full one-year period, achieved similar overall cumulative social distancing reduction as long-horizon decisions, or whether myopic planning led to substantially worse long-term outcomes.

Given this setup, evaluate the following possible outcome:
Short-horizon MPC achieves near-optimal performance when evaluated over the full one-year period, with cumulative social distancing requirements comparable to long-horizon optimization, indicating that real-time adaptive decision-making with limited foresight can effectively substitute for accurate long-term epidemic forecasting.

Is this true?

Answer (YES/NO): YES